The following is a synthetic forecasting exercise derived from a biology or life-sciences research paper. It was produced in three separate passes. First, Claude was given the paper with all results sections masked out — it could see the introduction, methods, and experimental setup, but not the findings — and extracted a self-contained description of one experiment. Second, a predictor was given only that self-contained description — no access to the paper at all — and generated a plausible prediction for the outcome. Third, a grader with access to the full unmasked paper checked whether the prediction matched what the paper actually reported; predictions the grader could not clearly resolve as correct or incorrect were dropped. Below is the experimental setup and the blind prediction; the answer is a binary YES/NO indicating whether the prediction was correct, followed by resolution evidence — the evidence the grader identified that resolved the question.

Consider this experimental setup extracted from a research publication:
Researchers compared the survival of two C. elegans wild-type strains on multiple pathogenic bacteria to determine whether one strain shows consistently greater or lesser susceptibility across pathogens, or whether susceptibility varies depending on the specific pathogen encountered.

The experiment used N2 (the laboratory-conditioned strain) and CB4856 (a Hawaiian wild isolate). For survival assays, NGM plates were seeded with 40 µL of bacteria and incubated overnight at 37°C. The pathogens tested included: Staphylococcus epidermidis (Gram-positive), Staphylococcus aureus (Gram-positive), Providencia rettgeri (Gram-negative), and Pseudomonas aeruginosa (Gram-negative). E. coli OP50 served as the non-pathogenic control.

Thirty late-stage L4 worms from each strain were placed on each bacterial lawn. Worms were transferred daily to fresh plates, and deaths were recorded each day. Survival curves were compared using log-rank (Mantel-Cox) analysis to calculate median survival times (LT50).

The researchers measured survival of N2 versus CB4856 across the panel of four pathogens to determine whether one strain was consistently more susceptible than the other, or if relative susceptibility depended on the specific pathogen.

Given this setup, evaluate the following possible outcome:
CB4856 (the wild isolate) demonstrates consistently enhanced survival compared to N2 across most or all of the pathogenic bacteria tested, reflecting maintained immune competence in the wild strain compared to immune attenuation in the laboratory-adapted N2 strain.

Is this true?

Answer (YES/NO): NO